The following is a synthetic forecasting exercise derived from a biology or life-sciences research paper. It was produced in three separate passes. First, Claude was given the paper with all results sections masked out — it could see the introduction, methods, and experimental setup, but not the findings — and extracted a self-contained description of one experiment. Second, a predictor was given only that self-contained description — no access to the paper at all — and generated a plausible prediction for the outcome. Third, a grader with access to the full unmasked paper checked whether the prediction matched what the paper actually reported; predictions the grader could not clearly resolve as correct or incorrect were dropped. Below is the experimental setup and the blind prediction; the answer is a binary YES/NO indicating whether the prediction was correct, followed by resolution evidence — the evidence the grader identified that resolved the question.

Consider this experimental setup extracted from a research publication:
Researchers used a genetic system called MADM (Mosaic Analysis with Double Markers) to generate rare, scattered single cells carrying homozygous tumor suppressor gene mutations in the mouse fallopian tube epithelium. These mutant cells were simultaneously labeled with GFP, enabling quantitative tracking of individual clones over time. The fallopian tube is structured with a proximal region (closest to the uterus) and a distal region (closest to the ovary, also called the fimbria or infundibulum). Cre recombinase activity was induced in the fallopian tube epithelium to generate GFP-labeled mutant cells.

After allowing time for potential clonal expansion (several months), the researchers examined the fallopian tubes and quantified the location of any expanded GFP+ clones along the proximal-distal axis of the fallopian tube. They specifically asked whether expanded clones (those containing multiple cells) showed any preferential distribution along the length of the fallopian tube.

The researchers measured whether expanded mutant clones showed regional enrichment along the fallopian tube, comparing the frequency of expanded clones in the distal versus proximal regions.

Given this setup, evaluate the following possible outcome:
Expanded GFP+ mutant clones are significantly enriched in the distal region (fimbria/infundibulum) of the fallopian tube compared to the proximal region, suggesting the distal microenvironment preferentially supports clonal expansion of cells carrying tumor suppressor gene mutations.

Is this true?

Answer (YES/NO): YES